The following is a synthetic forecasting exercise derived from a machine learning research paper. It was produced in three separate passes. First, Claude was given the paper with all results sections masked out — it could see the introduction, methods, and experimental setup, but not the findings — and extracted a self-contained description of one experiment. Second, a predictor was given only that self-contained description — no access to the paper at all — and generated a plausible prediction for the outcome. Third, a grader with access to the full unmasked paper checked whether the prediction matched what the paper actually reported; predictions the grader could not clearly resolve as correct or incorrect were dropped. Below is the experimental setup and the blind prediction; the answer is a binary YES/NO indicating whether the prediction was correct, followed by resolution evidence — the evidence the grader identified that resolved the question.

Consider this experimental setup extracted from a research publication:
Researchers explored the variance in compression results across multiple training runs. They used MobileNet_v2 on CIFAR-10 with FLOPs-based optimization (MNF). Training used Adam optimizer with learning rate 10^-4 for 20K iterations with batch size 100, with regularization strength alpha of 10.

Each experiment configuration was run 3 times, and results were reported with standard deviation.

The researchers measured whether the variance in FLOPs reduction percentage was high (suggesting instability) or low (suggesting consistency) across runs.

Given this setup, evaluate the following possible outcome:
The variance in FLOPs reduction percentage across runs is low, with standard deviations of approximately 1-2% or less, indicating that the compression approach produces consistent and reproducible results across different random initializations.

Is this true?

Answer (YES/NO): YES